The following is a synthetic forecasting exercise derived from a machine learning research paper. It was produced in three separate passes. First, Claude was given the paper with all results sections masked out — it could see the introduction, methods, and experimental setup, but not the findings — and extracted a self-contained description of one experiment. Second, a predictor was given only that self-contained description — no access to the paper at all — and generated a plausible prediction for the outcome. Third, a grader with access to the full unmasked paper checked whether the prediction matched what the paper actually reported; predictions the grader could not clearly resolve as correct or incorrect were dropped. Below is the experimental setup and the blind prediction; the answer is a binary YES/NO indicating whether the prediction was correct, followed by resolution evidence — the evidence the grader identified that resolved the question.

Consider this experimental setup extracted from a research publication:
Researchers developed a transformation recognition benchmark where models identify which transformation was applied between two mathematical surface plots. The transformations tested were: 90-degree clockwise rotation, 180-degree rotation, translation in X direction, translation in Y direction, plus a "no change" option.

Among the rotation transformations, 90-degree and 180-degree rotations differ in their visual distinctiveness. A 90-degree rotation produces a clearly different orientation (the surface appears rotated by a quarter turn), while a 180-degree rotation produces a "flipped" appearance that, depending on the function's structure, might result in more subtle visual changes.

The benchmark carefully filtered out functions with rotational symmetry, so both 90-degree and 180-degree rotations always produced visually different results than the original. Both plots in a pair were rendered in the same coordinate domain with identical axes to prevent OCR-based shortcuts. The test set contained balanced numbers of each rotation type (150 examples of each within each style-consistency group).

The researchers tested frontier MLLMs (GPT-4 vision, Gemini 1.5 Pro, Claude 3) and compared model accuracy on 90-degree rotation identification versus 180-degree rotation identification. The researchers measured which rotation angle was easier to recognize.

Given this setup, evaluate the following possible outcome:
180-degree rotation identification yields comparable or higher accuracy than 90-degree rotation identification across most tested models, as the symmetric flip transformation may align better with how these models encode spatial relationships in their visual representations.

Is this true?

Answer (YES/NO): NO